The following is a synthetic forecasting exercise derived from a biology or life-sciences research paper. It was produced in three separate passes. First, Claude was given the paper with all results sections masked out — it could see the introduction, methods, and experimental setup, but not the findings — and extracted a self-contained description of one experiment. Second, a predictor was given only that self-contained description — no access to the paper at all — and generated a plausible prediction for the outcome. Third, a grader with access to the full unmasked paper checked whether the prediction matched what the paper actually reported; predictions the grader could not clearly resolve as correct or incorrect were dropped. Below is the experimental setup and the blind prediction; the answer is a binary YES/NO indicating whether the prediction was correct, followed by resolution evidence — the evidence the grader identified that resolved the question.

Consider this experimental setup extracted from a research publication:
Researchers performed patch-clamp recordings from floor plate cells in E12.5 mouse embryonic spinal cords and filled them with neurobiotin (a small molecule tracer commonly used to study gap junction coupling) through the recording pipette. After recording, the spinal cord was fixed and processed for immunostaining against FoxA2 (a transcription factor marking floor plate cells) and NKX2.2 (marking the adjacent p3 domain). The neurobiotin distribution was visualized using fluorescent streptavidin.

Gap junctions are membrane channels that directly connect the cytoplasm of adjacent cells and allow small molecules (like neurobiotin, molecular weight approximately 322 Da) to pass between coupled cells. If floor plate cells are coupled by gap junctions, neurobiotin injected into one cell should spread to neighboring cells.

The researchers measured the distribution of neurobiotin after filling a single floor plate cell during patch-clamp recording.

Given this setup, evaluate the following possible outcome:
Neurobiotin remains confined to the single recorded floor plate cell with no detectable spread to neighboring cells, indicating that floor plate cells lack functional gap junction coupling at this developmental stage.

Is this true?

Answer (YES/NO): NO